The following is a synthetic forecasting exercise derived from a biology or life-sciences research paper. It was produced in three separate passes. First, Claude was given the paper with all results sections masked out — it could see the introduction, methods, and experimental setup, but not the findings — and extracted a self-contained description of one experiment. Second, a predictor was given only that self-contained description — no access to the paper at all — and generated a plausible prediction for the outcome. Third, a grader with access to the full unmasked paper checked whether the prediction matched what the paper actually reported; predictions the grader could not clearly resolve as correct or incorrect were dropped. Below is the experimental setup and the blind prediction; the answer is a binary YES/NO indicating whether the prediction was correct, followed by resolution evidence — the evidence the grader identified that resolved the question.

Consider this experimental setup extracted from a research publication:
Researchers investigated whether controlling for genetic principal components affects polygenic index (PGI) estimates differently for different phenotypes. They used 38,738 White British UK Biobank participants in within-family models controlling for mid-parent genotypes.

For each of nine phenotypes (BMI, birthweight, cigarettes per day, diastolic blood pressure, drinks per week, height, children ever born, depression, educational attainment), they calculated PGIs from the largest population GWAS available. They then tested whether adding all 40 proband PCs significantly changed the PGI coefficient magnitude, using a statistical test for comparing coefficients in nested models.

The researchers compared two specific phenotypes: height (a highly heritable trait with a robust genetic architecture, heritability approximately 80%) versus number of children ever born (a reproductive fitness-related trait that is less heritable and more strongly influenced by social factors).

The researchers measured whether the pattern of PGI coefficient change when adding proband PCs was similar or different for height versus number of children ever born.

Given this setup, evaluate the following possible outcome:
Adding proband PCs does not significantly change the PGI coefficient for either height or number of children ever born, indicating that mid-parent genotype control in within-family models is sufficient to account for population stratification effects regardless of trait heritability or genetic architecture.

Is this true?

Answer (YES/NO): YES